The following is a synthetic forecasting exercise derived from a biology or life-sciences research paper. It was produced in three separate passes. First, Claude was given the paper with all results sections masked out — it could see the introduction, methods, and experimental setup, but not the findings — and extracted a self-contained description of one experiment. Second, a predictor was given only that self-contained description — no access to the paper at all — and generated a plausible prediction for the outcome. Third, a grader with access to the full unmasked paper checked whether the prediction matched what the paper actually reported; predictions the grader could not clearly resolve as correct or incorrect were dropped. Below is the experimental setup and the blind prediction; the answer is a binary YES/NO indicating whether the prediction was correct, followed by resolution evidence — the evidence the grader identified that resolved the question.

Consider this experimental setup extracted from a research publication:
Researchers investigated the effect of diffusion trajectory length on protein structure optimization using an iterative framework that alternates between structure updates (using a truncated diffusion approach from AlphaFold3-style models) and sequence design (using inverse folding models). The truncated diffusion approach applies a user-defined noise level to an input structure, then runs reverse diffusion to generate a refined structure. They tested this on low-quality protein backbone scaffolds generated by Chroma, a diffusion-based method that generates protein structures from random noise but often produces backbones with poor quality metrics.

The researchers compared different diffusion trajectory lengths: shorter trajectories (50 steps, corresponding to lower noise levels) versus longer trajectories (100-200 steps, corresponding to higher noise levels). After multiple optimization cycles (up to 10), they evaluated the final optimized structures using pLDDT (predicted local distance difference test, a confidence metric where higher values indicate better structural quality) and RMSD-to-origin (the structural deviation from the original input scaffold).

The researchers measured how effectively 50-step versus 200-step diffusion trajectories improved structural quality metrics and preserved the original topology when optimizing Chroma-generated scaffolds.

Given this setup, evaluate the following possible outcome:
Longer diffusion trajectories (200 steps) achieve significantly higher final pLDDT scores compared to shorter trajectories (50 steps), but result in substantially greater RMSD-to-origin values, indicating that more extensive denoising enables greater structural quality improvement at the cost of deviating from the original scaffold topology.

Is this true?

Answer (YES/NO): NO